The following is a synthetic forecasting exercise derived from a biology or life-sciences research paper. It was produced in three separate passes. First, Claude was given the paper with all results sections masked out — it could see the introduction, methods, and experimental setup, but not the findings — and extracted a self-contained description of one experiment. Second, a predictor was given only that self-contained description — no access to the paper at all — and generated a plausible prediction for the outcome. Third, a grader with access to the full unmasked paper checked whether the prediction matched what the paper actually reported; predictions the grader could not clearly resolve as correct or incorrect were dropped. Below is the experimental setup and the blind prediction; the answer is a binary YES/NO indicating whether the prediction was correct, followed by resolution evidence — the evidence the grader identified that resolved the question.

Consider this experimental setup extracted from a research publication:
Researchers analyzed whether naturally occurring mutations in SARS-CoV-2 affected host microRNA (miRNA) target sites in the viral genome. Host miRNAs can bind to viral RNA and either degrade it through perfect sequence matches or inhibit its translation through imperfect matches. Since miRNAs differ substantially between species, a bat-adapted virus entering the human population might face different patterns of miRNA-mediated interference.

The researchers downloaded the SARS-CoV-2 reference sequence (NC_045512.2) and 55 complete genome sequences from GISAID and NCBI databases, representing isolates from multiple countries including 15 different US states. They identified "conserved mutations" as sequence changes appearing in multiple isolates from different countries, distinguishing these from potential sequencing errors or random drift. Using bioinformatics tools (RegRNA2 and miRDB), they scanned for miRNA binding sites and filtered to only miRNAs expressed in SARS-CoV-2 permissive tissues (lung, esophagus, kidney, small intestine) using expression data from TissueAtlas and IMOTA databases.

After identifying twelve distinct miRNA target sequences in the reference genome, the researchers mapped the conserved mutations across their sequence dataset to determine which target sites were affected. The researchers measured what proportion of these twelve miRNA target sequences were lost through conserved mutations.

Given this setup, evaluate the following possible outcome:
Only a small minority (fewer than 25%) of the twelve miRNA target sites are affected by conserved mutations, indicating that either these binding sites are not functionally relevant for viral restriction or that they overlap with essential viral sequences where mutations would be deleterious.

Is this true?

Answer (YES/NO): NO